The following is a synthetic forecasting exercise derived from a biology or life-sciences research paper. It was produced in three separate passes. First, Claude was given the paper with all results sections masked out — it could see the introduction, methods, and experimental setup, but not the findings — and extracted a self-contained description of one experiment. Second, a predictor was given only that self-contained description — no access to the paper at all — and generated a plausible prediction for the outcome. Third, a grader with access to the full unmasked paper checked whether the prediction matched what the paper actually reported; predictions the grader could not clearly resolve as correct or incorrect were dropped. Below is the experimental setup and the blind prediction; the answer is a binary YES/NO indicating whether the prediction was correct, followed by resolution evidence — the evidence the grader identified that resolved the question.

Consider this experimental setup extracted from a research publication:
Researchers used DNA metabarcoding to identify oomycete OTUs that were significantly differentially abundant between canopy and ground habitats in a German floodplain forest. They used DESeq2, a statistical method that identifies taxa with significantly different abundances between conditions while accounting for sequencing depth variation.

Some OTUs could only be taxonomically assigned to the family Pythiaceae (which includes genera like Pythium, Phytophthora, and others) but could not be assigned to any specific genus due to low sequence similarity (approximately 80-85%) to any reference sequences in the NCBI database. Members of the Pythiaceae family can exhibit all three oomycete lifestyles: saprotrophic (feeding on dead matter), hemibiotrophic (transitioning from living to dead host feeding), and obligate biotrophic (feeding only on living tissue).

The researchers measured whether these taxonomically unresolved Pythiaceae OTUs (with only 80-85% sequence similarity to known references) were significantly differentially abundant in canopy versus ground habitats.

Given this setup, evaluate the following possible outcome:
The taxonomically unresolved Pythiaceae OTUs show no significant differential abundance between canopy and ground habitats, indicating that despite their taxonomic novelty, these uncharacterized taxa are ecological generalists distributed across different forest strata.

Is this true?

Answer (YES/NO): NO